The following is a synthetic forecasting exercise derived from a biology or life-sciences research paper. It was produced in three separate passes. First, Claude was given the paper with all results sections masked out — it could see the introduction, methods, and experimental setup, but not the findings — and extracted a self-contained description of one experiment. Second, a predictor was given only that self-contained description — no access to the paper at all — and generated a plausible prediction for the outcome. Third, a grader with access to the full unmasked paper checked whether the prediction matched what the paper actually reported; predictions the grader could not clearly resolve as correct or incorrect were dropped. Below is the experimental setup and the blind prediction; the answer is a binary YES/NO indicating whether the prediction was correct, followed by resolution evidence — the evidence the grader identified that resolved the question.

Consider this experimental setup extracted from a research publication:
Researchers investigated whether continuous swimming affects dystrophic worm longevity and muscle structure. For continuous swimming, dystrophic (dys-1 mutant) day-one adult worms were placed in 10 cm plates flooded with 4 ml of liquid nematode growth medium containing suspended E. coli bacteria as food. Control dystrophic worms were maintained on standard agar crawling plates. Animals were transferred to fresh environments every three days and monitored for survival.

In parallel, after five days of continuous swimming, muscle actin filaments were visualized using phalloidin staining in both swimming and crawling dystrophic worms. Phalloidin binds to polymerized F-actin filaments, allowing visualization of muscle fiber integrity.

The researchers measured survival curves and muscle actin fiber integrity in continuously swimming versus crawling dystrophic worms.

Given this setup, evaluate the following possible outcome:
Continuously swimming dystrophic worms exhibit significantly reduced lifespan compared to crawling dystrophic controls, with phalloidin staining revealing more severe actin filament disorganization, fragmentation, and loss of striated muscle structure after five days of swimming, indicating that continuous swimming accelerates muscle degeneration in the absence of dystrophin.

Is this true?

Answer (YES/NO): NO